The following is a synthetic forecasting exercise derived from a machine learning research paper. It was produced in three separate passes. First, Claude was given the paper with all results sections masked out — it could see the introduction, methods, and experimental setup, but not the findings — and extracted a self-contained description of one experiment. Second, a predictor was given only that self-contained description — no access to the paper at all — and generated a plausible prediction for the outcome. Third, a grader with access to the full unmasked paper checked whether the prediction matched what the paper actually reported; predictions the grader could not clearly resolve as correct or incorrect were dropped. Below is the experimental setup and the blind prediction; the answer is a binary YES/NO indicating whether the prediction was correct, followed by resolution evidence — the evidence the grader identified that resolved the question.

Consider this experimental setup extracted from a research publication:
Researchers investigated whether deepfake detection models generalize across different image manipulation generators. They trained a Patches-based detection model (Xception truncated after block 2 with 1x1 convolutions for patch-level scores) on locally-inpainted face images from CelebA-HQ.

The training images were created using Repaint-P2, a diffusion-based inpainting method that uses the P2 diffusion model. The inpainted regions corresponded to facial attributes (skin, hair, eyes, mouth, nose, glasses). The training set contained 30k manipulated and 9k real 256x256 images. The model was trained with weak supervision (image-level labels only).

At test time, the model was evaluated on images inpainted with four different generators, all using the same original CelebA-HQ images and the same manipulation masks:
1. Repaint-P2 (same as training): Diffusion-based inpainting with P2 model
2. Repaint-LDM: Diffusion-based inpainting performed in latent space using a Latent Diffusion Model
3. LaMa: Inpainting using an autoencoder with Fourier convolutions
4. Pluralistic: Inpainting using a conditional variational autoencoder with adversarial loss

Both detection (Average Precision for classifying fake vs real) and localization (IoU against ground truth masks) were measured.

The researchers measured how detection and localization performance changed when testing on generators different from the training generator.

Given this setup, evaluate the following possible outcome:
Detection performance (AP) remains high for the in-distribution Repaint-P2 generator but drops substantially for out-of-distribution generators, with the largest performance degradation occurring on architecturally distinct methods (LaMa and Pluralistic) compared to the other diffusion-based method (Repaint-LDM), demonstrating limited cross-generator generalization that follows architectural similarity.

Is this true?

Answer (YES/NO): NO